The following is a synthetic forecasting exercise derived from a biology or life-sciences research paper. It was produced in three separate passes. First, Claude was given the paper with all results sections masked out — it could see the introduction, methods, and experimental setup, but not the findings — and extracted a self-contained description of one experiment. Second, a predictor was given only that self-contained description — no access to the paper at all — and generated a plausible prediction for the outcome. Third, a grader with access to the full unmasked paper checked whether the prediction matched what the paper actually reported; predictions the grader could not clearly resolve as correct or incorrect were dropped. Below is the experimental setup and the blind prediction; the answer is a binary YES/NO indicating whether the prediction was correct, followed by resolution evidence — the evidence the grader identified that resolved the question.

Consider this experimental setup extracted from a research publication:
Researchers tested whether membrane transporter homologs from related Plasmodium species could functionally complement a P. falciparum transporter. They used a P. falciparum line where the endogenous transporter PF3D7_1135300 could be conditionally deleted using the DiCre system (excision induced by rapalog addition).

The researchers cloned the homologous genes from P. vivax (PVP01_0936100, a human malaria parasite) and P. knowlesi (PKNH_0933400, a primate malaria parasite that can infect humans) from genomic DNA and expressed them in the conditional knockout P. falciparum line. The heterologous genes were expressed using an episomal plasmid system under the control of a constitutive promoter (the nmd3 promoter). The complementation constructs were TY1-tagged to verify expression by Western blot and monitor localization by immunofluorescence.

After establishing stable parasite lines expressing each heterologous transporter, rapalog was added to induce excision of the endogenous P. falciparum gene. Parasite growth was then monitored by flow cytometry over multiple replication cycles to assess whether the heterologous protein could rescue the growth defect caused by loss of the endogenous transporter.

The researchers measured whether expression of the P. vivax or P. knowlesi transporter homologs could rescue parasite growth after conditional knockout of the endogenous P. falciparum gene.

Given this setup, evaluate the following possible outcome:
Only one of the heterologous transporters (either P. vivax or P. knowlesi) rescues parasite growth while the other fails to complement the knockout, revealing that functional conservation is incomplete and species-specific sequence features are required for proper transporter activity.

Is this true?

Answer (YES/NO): NO